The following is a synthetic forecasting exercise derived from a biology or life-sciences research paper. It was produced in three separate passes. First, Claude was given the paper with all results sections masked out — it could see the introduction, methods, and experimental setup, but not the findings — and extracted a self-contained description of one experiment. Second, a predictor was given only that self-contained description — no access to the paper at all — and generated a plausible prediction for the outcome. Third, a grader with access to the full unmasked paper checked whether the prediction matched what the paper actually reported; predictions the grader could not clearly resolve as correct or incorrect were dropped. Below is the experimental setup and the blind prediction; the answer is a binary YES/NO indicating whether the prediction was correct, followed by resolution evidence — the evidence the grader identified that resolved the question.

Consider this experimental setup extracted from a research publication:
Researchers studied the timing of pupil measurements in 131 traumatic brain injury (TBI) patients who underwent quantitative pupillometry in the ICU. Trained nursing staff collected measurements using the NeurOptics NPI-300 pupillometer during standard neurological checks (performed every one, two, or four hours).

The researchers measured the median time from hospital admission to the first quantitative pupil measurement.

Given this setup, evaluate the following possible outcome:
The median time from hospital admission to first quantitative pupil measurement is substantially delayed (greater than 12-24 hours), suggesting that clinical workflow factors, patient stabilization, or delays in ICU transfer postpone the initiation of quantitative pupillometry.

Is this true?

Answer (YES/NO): NO